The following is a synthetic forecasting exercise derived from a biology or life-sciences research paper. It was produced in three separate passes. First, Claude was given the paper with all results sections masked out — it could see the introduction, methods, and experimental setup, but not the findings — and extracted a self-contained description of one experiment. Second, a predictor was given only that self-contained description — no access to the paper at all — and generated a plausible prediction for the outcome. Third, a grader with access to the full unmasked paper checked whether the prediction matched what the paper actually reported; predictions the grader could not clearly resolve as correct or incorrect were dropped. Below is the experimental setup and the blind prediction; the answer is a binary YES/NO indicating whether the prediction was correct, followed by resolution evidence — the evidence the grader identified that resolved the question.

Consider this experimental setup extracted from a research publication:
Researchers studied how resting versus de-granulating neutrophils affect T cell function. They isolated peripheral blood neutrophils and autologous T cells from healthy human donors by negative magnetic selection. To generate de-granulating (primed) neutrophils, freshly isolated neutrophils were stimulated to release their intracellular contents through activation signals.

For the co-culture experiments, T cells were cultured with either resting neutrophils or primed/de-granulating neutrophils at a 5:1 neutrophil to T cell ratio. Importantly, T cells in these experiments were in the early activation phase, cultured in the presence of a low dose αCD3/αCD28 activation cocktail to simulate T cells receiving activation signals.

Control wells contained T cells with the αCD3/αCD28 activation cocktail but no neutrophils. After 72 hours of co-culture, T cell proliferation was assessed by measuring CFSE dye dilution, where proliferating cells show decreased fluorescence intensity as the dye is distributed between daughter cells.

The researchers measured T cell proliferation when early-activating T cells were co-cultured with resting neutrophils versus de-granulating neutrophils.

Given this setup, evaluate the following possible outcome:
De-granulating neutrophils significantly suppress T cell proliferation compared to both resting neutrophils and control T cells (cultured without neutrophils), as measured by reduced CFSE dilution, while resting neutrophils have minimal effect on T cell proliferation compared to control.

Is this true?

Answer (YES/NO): NO